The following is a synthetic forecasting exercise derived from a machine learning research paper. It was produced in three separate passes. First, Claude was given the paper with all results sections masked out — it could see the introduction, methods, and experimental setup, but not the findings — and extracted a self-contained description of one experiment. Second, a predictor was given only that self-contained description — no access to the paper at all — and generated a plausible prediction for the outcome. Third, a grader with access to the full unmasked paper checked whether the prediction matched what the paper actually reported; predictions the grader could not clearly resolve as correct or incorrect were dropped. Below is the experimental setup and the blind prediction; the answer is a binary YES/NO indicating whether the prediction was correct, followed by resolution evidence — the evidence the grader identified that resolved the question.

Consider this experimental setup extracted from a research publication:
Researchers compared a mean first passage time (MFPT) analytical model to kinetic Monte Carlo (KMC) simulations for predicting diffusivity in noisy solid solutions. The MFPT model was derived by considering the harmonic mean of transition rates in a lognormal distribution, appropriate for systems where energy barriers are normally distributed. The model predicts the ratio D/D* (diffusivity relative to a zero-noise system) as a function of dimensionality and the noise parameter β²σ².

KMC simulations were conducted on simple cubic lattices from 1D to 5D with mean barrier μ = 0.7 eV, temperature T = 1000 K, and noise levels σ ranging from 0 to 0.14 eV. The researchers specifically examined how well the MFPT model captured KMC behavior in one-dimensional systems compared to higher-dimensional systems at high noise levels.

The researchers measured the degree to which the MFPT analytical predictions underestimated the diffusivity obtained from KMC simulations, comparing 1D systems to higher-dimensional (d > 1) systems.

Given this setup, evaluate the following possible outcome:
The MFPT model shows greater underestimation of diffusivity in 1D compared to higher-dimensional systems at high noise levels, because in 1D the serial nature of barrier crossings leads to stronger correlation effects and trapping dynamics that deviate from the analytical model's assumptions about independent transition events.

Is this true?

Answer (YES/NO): NO